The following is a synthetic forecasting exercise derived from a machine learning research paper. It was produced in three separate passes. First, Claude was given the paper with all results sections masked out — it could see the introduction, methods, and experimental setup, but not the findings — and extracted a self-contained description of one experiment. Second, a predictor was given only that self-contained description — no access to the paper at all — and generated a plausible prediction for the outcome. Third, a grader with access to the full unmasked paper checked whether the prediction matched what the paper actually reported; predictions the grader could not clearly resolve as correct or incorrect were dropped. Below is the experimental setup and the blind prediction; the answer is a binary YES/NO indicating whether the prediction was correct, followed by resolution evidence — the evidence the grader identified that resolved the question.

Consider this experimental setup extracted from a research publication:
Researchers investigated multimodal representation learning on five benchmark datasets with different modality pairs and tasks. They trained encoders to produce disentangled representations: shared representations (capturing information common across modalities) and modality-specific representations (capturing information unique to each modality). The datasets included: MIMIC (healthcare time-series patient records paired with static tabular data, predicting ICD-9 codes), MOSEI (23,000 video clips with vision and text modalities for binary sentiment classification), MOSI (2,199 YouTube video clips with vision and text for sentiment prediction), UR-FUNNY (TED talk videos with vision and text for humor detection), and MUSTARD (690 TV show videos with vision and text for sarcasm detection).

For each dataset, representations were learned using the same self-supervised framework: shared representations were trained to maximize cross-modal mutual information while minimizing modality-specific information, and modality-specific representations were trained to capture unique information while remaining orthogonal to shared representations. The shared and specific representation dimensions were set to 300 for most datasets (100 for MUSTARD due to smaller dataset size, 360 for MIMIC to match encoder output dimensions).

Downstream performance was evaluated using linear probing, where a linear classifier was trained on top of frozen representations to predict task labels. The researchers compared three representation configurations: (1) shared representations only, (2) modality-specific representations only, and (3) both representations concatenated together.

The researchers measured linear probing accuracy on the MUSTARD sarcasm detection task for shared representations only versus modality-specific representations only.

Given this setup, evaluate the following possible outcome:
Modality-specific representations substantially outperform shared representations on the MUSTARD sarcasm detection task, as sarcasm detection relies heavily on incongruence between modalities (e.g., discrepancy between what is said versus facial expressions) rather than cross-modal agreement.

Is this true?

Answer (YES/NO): YES